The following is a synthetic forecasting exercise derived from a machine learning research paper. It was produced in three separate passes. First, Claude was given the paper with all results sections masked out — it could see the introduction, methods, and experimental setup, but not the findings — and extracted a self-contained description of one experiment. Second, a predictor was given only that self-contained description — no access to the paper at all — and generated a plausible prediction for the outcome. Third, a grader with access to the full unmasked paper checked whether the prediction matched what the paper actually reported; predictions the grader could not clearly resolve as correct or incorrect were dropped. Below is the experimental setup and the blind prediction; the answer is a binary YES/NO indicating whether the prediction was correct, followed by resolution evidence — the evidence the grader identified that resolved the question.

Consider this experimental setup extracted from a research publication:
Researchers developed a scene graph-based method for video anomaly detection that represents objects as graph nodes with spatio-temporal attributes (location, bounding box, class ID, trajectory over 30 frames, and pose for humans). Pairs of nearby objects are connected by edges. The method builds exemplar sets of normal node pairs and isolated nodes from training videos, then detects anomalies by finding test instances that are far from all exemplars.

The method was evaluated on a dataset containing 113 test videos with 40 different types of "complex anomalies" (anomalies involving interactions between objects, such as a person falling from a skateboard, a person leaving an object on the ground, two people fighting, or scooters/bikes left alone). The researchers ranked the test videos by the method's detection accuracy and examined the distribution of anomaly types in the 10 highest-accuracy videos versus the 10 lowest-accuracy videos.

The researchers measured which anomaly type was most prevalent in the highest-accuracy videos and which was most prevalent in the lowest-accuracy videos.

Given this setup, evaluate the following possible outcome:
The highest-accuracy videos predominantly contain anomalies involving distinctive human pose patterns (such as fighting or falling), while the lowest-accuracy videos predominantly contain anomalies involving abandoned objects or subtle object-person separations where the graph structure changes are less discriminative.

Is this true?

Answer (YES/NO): NO